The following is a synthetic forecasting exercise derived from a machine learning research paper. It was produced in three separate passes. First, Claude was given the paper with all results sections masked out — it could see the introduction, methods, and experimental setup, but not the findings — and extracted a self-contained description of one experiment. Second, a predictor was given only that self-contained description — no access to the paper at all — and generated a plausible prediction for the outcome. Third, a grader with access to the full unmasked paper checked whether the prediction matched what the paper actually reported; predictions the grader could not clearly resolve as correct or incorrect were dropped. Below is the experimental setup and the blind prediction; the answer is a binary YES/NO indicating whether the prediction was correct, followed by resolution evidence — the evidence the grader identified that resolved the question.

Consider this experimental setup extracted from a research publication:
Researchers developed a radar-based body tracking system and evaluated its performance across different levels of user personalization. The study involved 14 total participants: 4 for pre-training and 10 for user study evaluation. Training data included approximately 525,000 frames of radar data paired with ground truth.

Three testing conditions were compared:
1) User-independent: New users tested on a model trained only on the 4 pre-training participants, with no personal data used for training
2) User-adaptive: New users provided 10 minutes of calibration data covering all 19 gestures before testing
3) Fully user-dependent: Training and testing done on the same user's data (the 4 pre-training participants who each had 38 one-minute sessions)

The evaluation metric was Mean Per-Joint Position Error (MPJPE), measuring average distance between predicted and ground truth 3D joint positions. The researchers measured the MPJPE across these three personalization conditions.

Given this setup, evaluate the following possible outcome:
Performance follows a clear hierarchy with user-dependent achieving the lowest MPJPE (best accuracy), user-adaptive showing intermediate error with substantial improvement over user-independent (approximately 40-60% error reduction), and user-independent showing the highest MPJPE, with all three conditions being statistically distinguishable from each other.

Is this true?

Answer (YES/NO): NO